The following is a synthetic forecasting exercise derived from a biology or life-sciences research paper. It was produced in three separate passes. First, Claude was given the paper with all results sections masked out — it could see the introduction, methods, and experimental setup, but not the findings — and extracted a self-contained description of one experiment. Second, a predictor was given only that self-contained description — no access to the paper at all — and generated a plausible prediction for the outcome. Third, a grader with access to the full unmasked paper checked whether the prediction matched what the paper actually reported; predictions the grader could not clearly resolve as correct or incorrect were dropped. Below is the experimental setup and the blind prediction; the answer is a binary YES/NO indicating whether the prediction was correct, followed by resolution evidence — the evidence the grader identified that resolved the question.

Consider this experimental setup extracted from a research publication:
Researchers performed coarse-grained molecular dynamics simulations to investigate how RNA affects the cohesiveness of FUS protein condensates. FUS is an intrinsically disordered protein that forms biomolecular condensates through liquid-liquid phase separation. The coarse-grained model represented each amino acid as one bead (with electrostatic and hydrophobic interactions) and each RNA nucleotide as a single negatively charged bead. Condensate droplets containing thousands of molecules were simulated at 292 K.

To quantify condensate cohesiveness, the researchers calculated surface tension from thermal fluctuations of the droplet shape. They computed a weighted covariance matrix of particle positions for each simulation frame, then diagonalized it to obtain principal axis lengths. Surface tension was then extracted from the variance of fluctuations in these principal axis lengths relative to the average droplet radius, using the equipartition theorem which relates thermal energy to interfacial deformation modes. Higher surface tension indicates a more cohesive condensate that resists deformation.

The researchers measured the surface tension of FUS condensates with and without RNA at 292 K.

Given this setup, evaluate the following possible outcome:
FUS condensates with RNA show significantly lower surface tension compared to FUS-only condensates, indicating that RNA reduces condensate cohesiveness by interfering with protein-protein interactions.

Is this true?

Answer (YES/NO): NO